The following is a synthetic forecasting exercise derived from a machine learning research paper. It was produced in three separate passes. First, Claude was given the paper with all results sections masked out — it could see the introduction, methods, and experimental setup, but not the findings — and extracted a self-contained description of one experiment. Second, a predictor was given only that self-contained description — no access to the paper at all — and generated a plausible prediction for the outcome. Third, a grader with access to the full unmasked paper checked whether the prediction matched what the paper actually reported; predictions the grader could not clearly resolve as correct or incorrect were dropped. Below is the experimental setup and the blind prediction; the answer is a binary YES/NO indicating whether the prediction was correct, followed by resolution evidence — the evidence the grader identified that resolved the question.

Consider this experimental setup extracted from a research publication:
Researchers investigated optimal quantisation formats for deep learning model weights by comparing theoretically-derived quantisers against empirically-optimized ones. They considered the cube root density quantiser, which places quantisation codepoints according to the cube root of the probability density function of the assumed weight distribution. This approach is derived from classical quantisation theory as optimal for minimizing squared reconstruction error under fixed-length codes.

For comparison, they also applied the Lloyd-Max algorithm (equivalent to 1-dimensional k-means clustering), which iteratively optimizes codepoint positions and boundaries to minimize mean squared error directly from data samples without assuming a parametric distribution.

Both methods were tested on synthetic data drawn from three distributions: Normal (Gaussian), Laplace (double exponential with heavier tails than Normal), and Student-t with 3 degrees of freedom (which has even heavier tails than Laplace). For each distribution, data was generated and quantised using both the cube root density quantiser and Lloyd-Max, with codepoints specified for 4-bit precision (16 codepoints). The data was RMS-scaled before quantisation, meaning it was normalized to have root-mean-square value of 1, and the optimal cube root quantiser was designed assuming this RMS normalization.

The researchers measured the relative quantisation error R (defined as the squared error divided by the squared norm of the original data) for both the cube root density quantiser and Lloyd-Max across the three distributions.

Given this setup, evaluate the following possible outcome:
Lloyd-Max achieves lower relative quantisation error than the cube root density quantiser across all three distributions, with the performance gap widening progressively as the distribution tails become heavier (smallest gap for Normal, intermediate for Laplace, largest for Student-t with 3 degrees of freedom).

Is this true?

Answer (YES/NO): NO